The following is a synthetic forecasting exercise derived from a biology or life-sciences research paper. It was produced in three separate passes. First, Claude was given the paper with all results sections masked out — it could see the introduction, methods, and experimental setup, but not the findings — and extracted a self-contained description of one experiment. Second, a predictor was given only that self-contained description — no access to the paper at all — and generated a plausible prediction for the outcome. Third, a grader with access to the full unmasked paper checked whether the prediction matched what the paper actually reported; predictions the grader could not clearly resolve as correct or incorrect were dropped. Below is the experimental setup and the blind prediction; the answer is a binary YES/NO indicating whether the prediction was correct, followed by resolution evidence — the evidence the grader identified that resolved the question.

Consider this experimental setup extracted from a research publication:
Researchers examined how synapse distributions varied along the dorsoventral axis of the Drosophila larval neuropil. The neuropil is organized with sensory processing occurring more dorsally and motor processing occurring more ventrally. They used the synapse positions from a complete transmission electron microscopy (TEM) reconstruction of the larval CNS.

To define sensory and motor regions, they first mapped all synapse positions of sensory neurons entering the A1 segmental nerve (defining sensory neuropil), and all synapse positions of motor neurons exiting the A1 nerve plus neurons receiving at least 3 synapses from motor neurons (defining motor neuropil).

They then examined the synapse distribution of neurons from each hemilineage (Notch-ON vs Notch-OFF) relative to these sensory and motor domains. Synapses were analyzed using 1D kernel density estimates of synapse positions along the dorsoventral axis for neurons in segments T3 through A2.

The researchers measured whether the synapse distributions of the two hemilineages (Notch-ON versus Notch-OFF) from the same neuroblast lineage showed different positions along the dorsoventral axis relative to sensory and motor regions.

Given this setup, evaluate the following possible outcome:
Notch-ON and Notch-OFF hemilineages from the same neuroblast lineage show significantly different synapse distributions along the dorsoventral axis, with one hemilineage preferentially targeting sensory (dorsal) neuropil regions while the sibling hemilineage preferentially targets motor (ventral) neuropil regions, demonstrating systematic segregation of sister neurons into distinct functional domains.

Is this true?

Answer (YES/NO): NO